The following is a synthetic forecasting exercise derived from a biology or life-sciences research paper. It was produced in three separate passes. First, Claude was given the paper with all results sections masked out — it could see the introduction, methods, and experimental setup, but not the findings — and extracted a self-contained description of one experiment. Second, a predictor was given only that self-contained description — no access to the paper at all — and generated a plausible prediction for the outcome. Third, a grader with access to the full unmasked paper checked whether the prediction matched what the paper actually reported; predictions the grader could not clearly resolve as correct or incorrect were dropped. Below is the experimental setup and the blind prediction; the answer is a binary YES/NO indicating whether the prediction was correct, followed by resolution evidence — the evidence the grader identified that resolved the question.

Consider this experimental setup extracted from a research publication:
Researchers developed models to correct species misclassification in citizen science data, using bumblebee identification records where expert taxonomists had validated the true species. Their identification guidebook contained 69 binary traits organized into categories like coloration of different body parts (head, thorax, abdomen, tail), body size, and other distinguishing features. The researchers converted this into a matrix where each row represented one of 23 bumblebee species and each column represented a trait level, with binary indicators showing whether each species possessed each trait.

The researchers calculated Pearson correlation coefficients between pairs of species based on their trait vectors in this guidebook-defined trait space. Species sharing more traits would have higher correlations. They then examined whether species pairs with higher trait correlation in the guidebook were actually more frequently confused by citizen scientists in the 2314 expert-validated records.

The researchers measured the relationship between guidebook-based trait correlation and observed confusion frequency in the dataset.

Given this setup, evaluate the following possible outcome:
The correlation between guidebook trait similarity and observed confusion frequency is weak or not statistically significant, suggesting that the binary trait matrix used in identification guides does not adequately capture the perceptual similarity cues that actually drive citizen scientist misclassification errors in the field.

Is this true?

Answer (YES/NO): NO